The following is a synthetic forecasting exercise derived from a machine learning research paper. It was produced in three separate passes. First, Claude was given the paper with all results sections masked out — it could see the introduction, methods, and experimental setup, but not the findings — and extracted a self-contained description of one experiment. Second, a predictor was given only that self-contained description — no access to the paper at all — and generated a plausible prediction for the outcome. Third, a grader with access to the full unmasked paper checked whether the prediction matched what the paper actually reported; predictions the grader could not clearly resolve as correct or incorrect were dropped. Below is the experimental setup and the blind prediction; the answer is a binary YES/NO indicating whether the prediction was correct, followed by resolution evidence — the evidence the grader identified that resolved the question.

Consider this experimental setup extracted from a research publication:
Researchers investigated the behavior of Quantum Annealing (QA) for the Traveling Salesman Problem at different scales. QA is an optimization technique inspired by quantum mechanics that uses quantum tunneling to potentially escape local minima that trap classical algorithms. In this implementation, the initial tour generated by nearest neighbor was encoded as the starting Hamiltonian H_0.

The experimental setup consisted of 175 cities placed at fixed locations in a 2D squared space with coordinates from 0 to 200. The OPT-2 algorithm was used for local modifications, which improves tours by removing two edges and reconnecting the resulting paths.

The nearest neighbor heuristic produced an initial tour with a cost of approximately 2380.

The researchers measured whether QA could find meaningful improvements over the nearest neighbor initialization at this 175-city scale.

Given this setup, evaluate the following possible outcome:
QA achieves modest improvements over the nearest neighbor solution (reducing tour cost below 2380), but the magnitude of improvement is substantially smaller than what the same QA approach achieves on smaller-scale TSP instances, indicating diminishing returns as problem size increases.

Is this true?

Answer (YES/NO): NO